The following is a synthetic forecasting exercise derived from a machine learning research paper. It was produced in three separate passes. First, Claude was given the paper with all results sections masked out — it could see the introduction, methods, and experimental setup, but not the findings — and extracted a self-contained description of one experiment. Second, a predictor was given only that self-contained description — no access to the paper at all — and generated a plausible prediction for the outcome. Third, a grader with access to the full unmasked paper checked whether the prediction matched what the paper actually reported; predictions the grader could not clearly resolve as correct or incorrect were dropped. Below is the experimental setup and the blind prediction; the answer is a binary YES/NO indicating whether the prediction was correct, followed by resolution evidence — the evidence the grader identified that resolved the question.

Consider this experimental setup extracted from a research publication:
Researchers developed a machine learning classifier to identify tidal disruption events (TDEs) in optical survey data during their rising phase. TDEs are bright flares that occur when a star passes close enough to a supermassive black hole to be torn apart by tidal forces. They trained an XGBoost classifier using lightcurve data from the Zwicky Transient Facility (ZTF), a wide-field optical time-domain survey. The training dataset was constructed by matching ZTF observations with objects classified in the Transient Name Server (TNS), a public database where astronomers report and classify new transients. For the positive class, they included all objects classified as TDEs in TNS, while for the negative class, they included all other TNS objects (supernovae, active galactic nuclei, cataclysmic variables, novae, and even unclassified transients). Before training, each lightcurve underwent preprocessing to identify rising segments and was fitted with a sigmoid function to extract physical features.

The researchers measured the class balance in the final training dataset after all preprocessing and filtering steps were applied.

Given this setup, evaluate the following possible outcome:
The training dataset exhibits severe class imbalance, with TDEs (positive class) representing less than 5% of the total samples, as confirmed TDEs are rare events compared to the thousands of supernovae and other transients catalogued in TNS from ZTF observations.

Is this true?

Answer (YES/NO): YES